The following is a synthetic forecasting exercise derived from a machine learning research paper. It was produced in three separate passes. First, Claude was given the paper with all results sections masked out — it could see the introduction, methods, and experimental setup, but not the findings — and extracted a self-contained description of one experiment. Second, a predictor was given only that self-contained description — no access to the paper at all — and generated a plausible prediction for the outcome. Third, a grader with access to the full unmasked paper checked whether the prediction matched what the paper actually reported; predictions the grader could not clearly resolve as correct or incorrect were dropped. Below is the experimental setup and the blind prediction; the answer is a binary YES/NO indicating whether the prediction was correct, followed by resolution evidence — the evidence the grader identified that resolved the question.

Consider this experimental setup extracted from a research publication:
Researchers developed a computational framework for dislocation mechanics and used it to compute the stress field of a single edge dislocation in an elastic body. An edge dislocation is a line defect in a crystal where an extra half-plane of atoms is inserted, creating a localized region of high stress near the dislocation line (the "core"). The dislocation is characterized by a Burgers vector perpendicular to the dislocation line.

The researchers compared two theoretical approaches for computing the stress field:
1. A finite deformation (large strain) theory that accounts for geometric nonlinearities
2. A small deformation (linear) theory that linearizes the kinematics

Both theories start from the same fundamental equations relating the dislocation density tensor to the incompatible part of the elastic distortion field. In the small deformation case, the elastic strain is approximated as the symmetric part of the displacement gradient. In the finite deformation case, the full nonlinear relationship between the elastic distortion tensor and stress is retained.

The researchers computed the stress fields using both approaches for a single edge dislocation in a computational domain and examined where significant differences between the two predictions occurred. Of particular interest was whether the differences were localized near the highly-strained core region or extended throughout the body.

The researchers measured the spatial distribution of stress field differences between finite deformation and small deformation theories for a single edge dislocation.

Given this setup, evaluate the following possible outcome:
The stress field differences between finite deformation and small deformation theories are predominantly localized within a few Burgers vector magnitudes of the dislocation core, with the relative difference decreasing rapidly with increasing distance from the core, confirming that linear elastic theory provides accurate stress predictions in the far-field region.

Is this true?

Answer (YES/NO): NO